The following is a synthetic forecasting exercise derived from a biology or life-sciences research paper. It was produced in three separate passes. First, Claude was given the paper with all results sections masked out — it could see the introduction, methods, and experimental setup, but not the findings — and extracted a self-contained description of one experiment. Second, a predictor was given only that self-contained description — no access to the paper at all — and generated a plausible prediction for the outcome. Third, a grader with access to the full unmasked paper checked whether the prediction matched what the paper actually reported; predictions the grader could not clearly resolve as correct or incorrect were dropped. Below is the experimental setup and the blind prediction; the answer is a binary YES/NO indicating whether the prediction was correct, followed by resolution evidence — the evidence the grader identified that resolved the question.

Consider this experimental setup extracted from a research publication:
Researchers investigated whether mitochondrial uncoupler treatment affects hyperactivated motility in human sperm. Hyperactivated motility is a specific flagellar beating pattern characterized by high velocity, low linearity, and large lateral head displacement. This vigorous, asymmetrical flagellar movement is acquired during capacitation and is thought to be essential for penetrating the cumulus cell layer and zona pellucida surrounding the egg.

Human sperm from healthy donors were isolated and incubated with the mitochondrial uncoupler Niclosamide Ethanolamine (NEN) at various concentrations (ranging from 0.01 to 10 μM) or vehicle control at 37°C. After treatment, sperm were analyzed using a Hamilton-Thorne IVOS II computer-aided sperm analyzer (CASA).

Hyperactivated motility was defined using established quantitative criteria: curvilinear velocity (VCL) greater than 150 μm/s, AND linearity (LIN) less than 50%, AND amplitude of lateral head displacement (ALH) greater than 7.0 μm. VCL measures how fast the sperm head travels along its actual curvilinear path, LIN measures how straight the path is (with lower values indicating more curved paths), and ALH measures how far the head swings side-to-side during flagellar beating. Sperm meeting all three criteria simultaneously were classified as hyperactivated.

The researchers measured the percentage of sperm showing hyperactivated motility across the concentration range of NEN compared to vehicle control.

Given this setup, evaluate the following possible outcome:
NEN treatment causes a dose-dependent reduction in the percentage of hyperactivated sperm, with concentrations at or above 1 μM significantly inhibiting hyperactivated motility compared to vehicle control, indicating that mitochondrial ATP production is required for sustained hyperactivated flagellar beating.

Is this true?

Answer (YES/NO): NO